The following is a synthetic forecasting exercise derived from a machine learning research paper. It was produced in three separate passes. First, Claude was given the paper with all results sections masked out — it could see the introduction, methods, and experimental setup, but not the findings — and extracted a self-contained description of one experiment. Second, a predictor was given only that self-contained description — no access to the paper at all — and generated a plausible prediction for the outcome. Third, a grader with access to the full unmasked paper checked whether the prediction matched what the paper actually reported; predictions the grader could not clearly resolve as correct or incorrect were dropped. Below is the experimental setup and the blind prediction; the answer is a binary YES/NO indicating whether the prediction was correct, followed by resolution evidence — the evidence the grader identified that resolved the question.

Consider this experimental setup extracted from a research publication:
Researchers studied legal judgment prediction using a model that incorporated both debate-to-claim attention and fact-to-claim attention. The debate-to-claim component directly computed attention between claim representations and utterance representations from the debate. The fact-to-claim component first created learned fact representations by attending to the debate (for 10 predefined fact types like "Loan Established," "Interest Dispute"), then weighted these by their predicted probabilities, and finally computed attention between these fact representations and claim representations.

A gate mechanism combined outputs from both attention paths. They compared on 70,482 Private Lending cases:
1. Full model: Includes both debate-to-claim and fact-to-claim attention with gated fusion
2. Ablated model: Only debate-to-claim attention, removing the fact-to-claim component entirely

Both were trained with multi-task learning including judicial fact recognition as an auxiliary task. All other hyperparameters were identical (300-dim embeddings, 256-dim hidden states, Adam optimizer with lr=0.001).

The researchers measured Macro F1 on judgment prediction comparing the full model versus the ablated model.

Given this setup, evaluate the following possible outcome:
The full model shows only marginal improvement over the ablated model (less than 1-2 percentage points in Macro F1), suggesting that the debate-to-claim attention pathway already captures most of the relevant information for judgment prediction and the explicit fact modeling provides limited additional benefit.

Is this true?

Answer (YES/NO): YES